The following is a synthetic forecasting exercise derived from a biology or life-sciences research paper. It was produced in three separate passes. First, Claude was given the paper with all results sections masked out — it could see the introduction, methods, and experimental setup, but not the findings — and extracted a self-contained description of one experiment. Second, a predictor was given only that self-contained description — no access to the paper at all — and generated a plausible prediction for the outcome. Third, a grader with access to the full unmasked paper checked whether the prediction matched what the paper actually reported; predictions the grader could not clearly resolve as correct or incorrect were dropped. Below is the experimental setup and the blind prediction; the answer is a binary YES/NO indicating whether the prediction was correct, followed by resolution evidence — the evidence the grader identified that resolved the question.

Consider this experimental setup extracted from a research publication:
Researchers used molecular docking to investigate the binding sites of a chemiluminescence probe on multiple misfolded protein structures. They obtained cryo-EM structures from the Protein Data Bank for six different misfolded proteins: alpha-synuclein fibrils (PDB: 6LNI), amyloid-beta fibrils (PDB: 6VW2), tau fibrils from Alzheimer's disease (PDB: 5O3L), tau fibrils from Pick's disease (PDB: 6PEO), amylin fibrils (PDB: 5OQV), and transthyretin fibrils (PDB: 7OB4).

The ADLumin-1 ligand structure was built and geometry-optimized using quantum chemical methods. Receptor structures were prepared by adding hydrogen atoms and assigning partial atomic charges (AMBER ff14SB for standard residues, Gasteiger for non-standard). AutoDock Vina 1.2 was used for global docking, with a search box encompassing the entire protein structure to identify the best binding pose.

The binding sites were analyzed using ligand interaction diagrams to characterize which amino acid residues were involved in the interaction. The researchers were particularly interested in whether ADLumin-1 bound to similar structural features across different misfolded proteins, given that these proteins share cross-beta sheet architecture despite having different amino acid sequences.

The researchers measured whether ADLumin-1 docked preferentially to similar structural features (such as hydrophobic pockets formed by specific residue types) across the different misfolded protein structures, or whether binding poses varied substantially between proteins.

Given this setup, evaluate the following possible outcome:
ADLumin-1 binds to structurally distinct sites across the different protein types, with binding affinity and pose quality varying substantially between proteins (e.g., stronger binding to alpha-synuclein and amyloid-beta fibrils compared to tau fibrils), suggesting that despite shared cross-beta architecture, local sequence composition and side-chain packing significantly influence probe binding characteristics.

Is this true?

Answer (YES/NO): NO